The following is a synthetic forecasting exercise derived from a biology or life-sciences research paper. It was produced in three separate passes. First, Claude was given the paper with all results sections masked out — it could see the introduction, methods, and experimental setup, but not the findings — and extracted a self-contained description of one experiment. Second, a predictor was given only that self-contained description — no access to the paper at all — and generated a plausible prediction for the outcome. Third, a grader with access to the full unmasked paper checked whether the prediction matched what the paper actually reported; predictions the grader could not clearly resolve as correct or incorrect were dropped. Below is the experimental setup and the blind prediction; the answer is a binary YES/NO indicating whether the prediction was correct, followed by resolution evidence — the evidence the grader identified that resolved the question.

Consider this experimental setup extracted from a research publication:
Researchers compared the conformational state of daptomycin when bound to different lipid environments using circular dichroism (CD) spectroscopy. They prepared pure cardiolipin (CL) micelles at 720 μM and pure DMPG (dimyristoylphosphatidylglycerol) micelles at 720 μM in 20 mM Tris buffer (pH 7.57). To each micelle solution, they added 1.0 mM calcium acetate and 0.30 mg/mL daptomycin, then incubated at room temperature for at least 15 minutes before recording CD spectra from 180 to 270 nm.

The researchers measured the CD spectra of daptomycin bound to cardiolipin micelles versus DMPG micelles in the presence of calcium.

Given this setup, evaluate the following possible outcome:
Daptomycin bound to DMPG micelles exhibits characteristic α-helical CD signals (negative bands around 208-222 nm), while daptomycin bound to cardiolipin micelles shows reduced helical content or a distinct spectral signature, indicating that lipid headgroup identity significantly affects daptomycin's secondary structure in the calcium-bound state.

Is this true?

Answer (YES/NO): NO